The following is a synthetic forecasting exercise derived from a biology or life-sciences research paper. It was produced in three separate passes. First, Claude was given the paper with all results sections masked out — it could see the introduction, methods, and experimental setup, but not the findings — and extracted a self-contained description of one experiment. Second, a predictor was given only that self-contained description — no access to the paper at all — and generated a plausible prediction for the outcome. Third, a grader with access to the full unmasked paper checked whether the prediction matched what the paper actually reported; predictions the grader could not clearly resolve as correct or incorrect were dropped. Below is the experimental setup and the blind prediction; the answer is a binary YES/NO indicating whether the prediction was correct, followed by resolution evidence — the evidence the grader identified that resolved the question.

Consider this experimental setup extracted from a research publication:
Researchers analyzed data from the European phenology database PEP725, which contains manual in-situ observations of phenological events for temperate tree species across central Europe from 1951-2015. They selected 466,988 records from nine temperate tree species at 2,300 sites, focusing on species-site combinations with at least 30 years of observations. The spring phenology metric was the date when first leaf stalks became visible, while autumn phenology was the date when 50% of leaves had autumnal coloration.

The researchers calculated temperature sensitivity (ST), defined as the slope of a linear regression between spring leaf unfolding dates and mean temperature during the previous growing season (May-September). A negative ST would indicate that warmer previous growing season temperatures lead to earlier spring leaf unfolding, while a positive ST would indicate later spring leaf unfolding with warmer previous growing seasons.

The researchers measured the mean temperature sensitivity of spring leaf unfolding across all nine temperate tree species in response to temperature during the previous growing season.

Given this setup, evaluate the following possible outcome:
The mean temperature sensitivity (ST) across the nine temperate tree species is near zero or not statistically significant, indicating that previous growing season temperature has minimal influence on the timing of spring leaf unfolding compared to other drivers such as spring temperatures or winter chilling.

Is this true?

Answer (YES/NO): NO